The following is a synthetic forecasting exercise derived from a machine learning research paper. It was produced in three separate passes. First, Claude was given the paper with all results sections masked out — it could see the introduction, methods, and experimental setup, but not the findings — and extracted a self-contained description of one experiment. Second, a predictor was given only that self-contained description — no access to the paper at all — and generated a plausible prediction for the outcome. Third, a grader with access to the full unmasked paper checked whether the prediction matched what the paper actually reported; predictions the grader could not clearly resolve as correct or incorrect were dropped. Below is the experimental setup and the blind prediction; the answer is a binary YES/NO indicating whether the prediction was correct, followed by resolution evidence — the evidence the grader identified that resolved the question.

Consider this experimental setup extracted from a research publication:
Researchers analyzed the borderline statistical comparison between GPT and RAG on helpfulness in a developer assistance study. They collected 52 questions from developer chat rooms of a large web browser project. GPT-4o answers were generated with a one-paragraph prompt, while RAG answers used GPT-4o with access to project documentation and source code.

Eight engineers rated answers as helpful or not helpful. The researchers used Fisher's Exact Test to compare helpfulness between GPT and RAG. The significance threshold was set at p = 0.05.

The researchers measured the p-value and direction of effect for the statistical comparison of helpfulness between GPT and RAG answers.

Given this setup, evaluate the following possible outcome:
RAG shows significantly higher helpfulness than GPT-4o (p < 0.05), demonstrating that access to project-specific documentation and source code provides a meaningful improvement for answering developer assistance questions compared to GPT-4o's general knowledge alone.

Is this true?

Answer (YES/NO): NO